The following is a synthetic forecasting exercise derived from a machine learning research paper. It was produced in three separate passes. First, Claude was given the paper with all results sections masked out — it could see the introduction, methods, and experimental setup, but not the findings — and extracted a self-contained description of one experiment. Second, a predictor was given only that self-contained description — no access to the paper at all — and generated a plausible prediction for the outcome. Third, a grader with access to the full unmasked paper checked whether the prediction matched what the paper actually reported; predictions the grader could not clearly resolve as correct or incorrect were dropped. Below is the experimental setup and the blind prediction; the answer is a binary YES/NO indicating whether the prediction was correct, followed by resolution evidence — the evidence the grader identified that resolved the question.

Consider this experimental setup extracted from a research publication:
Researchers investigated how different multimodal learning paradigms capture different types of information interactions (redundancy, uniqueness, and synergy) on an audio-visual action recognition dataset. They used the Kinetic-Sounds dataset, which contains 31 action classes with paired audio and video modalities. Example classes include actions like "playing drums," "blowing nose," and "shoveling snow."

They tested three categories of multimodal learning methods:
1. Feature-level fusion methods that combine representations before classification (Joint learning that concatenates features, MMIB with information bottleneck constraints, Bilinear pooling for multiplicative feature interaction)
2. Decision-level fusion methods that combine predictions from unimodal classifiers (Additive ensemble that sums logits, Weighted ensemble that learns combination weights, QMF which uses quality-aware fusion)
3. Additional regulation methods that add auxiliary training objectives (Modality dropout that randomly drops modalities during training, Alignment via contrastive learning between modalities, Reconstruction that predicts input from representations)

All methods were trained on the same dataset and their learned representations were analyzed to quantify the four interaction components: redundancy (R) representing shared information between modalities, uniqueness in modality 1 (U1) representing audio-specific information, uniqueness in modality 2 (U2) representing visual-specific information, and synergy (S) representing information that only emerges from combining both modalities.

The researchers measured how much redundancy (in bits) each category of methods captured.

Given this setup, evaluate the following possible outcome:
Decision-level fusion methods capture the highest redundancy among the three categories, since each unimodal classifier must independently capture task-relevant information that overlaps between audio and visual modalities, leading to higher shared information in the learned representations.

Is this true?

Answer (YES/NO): YES